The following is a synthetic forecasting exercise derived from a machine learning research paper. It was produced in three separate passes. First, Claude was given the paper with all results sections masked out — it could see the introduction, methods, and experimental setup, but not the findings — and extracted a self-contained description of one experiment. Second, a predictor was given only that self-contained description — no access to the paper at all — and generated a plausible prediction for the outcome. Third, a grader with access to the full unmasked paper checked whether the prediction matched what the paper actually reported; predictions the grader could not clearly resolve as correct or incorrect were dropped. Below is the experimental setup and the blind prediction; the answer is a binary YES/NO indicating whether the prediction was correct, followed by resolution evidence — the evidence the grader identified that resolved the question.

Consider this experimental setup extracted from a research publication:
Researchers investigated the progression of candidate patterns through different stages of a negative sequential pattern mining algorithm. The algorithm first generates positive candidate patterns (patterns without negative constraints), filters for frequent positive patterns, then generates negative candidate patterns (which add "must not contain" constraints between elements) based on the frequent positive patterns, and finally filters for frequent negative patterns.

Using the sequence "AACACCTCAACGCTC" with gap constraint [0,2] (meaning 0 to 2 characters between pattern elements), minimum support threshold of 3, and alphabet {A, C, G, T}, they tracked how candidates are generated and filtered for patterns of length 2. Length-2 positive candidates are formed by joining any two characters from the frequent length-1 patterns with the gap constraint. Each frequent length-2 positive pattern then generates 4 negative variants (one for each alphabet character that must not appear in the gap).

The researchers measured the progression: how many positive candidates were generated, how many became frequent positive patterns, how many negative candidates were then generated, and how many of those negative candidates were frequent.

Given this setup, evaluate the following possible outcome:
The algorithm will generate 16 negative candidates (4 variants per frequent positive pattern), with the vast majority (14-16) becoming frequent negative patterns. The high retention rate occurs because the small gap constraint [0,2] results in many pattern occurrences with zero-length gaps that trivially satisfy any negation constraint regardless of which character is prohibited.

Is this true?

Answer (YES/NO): NO